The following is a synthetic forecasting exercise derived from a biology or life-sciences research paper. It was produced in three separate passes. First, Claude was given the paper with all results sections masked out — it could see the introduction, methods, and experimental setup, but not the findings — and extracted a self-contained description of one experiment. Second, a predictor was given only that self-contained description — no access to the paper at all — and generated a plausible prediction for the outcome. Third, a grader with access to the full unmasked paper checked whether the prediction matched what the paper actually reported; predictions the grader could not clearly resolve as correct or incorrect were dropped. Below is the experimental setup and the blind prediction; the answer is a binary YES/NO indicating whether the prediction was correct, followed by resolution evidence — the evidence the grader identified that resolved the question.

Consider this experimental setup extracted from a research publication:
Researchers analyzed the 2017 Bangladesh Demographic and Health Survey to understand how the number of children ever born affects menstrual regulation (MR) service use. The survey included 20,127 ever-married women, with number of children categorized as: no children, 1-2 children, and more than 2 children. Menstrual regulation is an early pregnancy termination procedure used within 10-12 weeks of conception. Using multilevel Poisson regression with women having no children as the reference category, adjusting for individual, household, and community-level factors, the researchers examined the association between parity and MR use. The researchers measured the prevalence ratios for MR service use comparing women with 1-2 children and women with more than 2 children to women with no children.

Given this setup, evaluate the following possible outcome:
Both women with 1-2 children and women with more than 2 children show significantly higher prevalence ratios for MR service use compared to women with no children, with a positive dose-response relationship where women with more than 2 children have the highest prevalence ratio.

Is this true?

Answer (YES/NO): NO